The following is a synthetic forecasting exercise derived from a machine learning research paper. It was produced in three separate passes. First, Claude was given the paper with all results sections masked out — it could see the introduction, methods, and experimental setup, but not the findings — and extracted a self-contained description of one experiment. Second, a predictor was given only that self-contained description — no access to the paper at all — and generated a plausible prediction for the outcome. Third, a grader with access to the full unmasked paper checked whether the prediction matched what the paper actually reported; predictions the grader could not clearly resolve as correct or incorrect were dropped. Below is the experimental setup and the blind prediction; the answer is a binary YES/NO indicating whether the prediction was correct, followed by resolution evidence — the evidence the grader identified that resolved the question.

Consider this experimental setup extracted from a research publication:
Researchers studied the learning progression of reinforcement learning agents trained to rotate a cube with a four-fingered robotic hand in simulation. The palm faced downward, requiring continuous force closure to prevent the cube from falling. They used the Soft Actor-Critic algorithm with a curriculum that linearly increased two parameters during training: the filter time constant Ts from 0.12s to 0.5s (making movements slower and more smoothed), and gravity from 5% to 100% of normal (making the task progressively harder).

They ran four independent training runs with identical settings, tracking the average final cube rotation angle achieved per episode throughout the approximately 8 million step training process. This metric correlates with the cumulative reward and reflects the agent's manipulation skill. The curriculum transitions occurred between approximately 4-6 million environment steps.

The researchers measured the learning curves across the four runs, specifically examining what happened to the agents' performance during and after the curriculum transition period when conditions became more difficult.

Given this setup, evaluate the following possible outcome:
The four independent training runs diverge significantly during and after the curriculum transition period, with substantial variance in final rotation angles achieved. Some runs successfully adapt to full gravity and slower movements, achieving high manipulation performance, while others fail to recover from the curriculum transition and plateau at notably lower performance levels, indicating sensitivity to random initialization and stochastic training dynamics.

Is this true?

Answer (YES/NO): NO